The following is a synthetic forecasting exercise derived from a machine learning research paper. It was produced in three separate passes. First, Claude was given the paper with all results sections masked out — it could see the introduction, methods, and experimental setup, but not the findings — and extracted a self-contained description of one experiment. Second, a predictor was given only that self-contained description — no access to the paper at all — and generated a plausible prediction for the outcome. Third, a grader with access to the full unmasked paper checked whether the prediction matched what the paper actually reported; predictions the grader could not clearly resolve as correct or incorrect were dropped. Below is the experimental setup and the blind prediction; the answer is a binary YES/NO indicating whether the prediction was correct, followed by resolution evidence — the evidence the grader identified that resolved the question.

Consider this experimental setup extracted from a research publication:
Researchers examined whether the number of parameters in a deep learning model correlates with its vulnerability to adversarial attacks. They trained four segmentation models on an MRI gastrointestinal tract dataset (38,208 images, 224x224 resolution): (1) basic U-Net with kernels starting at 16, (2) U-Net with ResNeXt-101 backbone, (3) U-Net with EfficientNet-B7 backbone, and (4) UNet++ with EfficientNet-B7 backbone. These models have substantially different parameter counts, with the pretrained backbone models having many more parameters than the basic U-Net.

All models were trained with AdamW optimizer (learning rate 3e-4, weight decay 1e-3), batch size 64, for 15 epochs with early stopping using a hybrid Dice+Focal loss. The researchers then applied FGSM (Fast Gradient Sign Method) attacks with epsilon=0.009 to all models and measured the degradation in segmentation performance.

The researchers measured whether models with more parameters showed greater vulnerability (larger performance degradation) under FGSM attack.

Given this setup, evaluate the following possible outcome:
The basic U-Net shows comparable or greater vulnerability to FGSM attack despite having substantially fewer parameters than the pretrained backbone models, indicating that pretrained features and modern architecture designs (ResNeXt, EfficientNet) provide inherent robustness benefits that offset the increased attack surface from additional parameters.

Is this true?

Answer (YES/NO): NO